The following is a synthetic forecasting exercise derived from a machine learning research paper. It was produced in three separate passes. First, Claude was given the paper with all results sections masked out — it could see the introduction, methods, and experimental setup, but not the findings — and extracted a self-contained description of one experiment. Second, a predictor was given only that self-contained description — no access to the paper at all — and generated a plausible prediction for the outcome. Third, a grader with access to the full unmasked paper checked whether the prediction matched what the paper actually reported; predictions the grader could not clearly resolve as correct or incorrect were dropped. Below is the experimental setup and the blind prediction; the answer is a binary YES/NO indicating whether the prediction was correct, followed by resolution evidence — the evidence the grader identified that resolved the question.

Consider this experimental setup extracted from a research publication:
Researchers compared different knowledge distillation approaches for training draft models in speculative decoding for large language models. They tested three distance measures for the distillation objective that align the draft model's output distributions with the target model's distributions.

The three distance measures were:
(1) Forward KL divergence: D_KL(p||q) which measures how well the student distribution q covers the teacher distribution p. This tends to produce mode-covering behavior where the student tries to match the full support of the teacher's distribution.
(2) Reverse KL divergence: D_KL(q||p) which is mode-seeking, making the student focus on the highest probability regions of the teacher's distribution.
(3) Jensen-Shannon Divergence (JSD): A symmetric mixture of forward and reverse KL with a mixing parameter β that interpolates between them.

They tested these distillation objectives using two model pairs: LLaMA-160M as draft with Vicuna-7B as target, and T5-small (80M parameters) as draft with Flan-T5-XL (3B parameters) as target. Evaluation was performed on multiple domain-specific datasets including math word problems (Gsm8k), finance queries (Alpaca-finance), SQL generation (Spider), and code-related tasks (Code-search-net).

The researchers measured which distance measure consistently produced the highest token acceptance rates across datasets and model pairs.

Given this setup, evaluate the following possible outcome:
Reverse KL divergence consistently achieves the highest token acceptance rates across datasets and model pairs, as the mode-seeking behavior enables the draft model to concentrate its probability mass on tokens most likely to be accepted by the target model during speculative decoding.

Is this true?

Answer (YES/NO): NO